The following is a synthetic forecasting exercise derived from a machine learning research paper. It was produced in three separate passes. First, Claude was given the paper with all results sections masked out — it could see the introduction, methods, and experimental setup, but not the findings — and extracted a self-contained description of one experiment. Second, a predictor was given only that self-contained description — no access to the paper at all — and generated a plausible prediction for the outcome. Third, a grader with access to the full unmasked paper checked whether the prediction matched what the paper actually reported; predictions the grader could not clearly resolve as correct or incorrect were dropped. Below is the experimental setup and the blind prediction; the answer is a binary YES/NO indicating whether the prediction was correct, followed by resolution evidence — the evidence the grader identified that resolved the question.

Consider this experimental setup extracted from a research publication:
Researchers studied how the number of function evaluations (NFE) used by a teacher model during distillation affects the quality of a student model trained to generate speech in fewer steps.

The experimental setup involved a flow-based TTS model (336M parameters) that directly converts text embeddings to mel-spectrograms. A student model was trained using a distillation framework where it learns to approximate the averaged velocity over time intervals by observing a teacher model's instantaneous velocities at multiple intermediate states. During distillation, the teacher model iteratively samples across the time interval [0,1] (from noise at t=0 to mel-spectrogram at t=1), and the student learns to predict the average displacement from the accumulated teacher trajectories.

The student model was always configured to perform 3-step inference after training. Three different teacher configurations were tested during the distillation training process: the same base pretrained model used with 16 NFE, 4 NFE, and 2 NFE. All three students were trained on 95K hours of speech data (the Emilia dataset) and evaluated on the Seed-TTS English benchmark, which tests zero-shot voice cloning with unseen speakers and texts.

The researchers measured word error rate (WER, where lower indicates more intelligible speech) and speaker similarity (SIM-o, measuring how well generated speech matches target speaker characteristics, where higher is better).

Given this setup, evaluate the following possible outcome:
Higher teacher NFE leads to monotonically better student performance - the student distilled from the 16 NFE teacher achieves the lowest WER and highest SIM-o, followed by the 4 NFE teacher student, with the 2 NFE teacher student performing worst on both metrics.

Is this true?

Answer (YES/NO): NO